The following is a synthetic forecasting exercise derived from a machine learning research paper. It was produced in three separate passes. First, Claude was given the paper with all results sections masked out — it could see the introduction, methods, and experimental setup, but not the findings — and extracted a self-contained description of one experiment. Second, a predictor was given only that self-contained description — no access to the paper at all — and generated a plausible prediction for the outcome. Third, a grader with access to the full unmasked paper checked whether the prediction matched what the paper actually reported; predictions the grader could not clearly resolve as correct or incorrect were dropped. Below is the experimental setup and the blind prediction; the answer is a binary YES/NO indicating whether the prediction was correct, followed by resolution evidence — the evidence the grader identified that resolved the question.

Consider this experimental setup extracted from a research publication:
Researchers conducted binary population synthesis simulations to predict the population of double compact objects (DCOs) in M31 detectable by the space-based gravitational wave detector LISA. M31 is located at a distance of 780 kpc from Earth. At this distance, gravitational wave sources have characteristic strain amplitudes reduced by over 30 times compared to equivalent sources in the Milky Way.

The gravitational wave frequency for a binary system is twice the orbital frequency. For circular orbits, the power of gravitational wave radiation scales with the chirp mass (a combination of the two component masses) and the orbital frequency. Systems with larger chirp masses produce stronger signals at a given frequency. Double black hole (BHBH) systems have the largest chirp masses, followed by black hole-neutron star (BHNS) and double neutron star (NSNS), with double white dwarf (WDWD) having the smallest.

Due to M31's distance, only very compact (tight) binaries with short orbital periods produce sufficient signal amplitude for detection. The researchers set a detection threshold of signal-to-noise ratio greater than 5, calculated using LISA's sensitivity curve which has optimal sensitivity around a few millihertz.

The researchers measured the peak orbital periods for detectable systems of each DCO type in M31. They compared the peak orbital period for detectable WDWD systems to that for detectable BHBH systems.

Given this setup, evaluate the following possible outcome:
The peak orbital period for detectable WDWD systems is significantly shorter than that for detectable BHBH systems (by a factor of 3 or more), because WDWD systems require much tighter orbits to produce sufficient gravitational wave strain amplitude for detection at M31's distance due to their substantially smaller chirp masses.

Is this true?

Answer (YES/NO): YES